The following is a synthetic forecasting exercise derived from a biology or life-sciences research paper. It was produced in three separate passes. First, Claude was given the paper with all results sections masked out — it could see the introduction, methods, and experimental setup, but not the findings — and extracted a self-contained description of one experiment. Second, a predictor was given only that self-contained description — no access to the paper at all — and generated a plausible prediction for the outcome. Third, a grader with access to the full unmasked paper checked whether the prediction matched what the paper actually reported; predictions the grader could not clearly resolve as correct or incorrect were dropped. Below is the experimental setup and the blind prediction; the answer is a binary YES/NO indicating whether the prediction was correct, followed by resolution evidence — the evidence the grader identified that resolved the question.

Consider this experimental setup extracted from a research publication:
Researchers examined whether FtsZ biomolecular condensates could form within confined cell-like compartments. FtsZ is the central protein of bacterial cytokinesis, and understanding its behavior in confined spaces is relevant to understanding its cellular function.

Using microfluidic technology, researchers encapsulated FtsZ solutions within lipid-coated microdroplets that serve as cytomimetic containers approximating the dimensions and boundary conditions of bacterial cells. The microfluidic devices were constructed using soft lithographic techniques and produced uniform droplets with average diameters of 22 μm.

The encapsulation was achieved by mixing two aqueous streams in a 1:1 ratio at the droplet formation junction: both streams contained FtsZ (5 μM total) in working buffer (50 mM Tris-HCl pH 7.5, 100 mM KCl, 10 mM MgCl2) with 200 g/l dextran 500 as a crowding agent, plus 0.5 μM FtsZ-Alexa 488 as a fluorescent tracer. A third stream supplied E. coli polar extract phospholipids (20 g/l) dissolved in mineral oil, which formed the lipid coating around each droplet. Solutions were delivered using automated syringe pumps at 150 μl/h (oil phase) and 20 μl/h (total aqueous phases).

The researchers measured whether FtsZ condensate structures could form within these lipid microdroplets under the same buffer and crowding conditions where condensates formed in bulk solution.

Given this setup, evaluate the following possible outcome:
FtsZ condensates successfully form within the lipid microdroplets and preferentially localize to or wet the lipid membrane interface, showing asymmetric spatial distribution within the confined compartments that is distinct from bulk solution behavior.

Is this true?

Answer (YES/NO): NO